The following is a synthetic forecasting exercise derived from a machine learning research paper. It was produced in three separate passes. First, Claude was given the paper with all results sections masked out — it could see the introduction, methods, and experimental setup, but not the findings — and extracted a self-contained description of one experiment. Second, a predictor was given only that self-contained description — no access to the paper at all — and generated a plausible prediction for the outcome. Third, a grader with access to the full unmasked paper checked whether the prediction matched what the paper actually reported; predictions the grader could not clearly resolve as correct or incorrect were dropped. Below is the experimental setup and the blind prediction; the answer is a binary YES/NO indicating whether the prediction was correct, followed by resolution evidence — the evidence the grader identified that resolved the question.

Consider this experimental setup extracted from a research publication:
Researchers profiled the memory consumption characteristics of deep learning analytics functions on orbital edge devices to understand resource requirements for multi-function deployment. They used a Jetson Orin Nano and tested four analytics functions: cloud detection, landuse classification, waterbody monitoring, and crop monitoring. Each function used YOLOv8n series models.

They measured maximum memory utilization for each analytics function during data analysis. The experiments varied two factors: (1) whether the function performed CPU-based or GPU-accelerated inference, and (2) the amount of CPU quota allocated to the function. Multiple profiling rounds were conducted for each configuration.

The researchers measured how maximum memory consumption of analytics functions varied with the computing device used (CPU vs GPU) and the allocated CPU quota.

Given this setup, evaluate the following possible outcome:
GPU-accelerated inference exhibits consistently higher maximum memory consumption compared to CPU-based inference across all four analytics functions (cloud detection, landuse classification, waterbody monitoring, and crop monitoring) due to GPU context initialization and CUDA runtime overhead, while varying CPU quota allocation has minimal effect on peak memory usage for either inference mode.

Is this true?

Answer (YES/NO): NO